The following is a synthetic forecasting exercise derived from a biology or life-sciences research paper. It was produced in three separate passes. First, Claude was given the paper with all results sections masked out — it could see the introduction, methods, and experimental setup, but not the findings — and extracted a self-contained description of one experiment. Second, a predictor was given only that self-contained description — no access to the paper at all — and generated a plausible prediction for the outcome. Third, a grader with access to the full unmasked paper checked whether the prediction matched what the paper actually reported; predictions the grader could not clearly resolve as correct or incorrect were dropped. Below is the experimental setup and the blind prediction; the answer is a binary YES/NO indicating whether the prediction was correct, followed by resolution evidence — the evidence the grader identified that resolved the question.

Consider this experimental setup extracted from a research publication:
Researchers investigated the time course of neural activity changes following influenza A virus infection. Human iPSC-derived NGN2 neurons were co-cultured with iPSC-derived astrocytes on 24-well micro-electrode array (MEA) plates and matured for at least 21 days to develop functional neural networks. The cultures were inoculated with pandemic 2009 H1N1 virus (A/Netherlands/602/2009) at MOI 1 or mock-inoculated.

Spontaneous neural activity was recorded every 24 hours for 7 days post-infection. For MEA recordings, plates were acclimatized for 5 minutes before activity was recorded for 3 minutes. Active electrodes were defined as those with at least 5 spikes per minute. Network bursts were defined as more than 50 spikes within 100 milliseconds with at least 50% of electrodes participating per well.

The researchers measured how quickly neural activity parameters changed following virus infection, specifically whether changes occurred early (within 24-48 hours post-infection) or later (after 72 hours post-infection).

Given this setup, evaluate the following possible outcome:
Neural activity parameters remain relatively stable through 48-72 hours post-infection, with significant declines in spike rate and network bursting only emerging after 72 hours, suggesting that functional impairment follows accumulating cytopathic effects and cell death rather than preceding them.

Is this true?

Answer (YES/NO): NO